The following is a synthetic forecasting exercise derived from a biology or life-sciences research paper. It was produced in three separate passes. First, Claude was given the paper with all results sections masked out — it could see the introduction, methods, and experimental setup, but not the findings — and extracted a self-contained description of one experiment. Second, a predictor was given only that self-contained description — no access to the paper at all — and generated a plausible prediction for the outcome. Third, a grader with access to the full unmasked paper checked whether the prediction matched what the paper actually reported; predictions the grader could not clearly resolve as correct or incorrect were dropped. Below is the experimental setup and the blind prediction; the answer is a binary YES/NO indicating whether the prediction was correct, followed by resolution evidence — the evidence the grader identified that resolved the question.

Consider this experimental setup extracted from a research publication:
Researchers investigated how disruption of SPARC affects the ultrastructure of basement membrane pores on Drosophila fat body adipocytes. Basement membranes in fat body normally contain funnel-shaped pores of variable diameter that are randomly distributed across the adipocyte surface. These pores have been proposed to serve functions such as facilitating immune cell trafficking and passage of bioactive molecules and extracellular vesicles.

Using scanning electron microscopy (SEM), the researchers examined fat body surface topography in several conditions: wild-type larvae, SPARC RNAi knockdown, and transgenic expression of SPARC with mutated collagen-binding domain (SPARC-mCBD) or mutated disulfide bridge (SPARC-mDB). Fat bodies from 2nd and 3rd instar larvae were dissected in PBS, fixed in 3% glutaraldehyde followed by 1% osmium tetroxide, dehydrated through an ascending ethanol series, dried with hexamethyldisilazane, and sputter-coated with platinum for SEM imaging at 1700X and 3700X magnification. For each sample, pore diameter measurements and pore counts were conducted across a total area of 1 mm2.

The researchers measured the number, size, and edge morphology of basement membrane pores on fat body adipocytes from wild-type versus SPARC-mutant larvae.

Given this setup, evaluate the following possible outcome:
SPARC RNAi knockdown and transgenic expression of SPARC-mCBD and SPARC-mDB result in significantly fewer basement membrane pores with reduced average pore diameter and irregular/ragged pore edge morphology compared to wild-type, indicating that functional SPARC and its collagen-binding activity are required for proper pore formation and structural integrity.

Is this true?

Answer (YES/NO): NO